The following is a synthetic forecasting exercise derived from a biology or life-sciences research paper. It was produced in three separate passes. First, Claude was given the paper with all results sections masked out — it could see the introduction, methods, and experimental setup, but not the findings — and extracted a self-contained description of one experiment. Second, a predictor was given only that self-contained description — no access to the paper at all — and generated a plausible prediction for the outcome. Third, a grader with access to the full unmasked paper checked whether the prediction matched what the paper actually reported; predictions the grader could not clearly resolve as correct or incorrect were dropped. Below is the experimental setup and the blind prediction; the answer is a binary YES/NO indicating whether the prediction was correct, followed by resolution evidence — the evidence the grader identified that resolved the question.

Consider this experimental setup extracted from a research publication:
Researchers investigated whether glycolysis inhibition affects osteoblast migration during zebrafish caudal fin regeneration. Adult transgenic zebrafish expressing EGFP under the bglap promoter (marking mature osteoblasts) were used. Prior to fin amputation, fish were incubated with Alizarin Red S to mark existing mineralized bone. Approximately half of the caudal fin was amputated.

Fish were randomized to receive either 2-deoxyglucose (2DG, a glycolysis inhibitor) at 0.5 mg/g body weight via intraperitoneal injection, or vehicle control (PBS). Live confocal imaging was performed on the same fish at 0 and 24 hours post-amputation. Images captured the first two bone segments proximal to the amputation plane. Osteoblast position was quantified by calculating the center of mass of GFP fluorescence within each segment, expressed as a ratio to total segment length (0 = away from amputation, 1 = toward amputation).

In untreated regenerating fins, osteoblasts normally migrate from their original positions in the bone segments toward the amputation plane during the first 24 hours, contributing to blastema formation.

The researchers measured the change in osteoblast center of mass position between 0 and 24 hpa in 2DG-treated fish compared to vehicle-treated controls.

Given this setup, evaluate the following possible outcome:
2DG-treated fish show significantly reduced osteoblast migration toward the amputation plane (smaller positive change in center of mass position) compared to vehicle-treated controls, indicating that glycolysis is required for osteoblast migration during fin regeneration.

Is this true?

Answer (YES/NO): NO